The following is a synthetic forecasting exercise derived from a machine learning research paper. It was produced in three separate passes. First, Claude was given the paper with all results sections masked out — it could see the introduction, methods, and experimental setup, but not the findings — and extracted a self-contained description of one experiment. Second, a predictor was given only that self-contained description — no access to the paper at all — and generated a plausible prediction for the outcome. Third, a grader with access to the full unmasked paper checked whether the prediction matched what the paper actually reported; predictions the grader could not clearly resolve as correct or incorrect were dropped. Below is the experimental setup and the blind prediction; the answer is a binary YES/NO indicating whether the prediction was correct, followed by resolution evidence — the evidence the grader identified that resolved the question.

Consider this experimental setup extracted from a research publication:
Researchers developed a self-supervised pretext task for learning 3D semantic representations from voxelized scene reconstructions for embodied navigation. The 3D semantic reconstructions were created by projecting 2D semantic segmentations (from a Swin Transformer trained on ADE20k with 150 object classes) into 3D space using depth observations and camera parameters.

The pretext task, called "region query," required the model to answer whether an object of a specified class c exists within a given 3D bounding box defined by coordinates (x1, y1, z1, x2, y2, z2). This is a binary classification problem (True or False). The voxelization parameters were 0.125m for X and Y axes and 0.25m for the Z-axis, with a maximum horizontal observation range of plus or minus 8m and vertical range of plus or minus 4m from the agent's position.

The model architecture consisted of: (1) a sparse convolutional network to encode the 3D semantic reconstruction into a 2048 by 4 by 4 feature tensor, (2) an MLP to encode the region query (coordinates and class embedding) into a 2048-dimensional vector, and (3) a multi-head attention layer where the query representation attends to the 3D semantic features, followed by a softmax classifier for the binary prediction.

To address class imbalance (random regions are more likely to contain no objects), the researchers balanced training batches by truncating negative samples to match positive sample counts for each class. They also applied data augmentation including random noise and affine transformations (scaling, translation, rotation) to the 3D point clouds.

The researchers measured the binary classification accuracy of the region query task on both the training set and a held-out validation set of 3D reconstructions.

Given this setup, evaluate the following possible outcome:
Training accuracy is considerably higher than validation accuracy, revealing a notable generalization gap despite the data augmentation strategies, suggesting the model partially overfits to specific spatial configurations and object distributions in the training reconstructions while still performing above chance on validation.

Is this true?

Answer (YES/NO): NO